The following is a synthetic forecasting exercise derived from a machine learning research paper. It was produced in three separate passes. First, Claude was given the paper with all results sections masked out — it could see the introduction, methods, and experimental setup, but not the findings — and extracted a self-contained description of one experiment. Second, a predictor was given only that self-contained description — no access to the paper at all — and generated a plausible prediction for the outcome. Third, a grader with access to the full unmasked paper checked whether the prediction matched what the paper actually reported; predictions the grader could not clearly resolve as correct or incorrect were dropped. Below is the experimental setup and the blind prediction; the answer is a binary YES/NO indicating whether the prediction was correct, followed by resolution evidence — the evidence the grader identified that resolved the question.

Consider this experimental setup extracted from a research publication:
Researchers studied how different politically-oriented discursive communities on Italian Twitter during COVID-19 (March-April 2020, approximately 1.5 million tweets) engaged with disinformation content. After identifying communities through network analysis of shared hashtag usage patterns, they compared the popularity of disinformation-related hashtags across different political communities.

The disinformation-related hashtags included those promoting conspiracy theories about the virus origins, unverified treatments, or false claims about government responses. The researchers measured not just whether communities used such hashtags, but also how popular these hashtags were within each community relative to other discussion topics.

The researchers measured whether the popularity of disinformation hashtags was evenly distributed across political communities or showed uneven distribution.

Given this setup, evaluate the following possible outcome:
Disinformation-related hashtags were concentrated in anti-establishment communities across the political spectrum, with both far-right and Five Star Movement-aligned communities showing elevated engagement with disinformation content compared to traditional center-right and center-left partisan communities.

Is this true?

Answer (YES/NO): NO